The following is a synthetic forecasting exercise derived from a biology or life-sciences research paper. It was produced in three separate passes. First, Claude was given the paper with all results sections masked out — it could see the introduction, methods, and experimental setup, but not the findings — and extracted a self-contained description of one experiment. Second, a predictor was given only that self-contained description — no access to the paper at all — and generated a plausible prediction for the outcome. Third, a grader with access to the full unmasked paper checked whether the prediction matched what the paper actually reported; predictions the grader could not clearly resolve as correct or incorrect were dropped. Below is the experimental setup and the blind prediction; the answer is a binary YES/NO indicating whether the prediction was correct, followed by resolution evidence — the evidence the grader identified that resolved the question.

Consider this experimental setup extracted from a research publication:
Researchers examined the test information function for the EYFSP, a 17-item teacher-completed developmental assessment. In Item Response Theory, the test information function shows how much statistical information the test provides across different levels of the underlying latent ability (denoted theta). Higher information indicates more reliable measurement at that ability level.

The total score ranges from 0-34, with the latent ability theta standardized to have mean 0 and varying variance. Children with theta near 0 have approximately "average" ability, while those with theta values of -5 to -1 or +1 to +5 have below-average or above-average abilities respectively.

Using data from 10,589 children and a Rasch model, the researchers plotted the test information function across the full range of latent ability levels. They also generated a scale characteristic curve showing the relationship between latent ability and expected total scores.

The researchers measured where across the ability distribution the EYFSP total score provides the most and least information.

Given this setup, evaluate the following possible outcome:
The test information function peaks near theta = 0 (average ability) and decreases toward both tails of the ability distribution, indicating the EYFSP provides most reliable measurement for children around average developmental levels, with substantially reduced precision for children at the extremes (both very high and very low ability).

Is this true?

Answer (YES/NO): NO